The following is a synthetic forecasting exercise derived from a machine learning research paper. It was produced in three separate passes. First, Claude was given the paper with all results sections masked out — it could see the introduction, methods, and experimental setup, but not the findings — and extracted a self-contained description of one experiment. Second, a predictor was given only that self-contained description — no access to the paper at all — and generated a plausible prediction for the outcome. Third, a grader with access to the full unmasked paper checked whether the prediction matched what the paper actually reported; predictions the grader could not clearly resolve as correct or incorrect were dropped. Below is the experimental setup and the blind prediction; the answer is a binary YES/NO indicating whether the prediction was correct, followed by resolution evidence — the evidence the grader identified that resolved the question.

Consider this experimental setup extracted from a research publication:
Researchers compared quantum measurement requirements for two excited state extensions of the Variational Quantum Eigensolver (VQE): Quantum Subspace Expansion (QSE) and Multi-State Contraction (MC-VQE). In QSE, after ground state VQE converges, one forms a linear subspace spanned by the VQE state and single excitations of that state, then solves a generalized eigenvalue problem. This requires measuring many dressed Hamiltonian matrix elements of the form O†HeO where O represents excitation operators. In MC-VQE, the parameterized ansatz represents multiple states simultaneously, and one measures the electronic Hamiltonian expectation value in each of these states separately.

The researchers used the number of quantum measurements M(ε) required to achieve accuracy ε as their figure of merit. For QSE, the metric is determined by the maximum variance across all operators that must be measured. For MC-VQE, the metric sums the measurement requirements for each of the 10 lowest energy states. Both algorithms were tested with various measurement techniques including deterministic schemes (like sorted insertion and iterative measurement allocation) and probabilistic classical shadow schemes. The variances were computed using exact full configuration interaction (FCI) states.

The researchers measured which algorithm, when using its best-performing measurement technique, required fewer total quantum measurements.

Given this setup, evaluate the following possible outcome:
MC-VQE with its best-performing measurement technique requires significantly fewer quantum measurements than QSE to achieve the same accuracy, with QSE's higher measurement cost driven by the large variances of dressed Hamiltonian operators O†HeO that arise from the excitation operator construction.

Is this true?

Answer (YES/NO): YES